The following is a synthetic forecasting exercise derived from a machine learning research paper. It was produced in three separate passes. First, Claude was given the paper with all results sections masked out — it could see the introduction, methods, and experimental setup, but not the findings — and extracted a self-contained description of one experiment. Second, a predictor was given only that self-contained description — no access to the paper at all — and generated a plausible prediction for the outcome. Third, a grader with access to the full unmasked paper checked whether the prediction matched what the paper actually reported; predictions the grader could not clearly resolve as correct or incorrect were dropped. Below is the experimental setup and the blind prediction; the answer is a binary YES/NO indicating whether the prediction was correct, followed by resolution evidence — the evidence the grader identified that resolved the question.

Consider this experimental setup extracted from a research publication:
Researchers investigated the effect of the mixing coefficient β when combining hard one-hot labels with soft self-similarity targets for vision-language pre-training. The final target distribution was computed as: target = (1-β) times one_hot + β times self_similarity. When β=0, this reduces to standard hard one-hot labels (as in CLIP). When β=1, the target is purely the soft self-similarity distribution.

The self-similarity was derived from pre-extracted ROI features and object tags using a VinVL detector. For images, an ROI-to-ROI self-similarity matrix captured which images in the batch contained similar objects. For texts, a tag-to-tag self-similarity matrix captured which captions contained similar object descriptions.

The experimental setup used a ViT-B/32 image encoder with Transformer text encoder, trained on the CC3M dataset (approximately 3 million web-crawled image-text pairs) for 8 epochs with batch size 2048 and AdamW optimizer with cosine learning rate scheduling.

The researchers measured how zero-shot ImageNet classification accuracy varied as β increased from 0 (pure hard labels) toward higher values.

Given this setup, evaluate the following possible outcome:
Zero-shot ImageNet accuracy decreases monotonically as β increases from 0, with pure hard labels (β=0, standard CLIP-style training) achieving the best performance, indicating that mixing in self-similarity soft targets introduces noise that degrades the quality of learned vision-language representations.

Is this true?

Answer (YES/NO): NO